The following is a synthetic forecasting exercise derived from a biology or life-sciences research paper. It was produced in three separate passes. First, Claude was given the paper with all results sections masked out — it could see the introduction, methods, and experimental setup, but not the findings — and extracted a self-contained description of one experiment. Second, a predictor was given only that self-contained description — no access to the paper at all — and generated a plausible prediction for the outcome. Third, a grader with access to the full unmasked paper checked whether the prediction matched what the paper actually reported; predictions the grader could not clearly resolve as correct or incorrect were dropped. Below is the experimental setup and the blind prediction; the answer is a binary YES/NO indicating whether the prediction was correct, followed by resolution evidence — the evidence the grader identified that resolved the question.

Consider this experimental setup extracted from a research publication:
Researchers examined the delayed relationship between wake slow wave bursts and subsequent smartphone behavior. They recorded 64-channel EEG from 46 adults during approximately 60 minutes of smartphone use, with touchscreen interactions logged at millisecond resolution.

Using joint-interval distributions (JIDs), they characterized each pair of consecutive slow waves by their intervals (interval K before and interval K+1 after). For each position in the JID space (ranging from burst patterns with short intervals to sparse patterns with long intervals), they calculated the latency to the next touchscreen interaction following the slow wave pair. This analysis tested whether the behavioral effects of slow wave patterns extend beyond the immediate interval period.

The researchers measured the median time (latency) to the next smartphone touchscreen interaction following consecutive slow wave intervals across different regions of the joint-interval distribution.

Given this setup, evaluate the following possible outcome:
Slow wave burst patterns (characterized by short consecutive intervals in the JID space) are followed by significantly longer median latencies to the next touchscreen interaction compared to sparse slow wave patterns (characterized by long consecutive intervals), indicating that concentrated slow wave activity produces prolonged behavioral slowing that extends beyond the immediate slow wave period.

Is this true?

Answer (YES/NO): YES